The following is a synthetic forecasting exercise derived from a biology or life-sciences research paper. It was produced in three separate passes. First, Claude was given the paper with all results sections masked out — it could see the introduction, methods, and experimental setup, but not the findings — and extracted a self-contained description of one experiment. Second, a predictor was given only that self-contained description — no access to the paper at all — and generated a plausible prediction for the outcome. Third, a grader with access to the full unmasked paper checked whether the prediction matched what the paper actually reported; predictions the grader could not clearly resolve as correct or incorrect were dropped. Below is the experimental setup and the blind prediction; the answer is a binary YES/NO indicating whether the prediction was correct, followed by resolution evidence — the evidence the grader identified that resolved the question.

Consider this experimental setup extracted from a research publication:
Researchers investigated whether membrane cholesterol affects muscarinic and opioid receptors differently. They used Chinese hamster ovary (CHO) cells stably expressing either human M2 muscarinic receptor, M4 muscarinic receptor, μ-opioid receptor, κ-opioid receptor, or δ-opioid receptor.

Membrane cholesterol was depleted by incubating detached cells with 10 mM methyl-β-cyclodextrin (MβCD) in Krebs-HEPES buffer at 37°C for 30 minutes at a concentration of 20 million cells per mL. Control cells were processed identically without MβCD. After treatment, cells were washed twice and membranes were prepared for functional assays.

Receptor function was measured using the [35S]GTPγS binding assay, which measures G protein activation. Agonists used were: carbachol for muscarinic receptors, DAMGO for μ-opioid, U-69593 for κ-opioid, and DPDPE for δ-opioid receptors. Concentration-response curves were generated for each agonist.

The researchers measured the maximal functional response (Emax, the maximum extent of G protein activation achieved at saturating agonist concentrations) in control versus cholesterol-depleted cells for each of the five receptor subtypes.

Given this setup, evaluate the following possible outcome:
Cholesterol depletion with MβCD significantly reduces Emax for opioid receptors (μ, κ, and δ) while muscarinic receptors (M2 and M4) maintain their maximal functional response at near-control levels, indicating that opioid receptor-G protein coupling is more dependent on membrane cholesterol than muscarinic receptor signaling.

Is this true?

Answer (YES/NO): NO